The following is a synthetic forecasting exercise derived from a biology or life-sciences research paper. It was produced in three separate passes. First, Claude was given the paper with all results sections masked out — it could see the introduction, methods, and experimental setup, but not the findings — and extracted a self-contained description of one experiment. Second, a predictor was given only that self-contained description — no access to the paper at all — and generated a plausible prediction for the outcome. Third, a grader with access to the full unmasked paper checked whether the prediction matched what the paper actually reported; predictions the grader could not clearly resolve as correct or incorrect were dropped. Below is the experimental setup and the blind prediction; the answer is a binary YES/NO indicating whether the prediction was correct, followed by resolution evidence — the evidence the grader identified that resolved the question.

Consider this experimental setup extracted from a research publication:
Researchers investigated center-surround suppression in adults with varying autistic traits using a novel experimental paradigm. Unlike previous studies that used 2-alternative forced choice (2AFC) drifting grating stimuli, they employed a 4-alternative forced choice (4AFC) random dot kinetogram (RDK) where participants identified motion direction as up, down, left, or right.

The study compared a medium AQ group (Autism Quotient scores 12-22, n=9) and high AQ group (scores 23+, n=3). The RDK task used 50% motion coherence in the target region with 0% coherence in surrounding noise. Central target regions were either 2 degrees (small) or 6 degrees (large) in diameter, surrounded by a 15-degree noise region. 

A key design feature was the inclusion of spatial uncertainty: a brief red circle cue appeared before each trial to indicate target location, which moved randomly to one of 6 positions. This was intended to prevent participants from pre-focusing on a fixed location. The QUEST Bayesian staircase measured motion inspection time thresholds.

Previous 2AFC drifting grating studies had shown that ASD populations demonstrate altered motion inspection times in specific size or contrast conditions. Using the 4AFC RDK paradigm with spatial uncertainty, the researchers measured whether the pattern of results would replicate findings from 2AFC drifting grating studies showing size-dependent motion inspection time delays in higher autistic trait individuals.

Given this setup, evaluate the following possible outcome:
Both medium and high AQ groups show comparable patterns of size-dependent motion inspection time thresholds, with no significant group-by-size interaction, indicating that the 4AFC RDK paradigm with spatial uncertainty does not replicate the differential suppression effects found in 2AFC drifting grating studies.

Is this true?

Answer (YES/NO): NO